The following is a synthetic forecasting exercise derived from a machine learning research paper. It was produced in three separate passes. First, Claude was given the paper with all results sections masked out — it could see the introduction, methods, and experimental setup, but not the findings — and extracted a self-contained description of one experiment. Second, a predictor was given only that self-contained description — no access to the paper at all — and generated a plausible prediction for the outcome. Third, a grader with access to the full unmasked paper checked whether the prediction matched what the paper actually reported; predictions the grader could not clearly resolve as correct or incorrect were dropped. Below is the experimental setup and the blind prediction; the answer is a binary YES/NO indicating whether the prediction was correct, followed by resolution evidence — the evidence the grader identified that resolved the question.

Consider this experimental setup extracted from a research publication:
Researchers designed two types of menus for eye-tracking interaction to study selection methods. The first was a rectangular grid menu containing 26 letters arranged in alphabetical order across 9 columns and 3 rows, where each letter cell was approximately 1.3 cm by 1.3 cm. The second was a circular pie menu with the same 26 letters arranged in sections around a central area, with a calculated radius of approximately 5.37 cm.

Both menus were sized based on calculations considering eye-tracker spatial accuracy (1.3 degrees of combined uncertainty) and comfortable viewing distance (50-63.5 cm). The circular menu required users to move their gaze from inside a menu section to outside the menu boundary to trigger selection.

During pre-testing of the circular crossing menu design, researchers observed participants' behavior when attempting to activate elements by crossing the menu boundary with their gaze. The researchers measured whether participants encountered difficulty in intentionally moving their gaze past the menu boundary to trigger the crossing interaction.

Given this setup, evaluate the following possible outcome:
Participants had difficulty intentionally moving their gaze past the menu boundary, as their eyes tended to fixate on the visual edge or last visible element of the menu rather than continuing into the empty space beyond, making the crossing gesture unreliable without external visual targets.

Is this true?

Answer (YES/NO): NO